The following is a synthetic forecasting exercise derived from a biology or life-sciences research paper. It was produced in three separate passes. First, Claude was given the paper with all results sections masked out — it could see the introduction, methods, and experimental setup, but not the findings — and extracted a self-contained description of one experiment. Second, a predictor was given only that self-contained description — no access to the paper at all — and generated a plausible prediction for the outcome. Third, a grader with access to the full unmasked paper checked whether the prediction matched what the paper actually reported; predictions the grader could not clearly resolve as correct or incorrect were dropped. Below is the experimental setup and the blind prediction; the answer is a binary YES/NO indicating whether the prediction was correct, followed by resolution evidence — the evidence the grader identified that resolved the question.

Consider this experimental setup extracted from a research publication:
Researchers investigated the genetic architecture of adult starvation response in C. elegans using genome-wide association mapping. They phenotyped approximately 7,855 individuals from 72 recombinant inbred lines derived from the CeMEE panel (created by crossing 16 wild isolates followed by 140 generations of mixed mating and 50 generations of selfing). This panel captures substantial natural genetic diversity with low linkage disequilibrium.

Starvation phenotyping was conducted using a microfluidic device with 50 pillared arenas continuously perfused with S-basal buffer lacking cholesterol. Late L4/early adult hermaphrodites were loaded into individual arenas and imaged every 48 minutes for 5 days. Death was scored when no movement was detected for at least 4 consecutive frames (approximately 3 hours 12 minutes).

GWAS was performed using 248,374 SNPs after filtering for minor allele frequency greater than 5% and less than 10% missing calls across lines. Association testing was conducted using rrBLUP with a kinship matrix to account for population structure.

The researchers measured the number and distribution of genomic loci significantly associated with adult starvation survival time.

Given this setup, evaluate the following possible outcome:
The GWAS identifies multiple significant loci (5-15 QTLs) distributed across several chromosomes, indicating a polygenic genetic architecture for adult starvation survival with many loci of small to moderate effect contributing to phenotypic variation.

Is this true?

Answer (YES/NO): NO